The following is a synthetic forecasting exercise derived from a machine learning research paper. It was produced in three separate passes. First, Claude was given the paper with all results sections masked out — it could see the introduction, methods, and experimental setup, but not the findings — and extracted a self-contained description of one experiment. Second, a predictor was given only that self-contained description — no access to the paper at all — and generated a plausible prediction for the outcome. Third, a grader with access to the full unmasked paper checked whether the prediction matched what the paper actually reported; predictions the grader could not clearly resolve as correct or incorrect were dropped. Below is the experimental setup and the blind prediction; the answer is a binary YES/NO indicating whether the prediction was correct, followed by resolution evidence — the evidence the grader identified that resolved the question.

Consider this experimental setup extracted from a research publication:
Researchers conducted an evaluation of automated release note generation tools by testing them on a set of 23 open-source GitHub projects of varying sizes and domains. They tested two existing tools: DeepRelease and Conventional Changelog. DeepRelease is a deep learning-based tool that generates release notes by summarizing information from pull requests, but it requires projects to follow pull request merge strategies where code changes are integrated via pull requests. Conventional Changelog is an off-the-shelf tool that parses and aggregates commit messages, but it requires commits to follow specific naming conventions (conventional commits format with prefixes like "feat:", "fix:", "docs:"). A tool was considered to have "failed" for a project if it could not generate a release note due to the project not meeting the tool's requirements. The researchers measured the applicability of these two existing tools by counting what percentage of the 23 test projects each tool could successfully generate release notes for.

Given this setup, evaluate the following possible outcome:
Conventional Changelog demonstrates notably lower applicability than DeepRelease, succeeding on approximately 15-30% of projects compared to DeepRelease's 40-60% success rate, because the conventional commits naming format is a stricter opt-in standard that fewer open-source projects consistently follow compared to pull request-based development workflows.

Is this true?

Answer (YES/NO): NO